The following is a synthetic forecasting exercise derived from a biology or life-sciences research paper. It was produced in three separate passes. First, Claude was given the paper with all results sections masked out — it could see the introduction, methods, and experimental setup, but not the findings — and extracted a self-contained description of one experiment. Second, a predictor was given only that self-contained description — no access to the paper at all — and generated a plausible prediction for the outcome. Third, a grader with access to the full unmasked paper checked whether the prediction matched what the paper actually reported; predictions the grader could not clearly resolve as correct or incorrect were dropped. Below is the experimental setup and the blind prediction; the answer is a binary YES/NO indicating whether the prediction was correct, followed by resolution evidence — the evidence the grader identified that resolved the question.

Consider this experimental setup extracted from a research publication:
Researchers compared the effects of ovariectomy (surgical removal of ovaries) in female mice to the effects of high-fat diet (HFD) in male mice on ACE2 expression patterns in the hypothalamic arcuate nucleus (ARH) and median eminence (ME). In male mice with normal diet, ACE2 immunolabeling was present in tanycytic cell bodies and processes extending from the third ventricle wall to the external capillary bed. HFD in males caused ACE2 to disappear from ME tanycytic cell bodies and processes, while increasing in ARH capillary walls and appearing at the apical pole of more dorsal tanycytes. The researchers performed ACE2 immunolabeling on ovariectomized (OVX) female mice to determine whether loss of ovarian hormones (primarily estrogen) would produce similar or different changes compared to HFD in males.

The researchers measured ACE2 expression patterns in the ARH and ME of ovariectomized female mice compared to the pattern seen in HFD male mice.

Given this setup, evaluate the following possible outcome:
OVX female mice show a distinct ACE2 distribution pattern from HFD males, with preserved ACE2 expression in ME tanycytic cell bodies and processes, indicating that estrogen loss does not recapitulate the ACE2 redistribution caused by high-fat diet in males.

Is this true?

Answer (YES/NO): NO